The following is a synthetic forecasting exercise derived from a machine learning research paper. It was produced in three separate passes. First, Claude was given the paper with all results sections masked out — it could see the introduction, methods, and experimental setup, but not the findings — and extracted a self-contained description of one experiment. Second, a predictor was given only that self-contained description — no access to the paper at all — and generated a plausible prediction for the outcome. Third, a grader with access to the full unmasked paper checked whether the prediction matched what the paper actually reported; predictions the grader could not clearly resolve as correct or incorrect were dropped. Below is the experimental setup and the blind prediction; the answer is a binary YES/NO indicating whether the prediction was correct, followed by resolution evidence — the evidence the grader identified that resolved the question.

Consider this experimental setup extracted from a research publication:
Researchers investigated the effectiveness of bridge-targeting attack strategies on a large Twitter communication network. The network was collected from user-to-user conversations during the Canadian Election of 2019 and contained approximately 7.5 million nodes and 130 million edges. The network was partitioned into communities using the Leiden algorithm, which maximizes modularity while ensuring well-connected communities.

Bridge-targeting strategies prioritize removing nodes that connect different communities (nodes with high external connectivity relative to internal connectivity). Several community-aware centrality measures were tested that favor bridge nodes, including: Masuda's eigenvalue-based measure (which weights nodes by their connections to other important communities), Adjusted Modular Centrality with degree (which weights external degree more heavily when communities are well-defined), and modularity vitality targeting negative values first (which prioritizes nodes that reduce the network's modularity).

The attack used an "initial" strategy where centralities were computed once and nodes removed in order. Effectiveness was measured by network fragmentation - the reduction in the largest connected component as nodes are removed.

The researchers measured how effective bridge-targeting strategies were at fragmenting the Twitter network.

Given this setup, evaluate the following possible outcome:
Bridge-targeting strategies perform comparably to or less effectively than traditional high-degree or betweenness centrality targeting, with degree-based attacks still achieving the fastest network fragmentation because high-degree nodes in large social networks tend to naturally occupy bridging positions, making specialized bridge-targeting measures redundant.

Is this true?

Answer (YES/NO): NO